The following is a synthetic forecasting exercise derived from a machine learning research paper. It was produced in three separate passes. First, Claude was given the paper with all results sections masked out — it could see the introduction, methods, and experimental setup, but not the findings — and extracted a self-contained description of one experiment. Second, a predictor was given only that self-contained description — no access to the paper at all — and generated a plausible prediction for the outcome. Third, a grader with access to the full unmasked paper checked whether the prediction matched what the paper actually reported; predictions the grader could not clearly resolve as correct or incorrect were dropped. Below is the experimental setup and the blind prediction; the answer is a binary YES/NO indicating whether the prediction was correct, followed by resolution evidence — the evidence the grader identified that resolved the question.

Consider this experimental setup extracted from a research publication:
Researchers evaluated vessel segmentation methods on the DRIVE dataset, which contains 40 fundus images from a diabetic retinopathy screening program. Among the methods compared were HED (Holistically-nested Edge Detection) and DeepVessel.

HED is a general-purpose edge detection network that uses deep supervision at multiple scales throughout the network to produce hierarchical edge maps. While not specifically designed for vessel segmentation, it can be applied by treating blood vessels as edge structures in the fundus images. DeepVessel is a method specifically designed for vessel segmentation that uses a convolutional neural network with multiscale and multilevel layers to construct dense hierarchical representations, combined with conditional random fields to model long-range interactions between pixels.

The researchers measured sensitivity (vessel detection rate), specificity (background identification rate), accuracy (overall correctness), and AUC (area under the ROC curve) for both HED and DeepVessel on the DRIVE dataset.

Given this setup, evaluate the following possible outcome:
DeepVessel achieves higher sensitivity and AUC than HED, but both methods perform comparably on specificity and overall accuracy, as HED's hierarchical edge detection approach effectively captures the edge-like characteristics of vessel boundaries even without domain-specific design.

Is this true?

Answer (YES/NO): NO